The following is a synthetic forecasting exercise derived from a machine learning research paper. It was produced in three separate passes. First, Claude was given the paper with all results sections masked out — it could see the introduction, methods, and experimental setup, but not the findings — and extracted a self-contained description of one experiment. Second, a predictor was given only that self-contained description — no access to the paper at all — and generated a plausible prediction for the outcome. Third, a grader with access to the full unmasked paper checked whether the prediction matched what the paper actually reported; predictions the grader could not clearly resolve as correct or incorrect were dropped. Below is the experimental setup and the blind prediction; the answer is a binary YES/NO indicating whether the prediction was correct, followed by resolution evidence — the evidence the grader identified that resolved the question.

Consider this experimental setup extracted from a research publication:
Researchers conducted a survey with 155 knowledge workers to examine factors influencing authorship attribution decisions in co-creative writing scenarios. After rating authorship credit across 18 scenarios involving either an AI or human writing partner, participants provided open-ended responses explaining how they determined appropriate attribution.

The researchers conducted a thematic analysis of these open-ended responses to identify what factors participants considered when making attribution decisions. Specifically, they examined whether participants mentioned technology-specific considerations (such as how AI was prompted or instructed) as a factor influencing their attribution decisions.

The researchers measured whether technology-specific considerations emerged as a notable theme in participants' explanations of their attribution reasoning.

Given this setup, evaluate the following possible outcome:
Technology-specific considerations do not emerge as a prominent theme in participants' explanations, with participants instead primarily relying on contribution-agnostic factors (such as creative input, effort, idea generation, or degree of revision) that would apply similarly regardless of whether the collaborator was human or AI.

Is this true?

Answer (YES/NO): NO